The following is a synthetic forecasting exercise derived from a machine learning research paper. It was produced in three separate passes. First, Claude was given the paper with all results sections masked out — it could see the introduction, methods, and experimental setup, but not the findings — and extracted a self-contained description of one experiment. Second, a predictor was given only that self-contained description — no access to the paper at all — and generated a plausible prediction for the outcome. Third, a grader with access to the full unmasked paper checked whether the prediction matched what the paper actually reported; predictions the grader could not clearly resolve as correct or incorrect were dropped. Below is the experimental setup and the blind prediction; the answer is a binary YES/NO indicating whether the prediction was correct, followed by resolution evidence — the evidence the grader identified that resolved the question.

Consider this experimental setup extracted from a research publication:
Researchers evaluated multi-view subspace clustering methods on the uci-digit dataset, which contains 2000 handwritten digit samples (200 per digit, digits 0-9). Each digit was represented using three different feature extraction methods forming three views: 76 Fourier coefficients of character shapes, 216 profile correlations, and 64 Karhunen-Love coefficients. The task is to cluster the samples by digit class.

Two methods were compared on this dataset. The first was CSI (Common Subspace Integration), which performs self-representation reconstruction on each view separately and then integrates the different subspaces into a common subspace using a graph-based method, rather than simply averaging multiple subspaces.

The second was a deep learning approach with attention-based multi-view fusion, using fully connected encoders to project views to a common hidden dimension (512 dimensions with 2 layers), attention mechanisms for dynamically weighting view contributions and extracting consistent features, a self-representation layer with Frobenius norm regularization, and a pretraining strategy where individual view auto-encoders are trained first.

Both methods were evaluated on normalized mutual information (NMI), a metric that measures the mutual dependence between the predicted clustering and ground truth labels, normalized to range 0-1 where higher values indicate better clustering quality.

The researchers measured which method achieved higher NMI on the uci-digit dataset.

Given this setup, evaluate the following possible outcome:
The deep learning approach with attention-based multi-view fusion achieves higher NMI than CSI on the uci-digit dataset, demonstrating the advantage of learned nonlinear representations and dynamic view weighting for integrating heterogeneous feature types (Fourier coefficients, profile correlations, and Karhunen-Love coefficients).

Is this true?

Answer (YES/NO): NO